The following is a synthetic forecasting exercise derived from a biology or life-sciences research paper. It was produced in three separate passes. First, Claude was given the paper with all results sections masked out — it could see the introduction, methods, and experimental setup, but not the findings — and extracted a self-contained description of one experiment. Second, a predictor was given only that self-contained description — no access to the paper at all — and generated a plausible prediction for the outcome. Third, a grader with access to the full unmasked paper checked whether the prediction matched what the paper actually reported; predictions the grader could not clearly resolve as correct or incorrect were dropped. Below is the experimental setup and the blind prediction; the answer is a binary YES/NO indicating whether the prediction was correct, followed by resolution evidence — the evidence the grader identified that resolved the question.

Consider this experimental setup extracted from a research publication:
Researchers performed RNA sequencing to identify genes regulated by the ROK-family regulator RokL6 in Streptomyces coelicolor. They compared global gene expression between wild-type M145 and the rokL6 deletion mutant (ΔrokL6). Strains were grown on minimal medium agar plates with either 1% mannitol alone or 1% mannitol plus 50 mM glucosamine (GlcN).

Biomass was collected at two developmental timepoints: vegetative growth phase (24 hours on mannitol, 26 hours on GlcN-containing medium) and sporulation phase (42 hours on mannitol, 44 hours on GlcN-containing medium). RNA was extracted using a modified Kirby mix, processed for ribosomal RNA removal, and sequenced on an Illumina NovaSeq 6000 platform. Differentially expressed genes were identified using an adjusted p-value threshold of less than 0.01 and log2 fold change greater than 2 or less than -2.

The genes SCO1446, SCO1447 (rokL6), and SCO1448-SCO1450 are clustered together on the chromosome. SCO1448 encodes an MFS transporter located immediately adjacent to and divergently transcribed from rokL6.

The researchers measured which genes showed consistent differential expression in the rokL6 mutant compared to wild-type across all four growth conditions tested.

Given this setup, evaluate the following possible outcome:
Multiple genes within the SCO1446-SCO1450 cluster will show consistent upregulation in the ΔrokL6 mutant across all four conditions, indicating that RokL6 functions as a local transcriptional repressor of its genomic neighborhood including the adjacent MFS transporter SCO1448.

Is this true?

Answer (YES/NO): YES